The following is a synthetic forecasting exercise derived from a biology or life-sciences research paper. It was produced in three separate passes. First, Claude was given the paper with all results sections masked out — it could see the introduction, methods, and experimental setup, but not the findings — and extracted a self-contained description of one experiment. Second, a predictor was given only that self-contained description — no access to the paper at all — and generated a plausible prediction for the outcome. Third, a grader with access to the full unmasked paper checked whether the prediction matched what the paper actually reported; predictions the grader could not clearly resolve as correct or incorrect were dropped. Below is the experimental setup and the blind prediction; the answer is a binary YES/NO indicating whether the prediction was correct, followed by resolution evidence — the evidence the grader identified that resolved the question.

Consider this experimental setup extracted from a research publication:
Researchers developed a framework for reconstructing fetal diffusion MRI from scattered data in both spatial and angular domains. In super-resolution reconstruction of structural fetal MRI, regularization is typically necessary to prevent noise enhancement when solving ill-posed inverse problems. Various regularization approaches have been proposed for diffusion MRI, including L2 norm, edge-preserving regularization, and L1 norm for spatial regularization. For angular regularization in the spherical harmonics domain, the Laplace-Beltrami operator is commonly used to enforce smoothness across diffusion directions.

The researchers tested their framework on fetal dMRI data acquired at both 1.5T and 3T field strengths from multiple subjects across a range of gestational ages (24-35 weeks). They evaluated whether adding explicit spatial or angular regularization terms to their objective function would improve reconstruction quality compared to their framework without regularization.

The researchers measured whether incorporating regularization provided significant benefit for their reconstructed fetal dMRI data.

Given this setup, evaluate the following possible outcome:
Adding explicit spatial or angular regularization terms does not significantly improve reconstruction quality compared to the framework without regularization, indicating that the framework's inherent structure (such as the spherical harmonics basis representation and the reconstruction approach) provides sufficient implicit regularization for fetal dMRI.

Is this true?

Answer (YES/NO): YES